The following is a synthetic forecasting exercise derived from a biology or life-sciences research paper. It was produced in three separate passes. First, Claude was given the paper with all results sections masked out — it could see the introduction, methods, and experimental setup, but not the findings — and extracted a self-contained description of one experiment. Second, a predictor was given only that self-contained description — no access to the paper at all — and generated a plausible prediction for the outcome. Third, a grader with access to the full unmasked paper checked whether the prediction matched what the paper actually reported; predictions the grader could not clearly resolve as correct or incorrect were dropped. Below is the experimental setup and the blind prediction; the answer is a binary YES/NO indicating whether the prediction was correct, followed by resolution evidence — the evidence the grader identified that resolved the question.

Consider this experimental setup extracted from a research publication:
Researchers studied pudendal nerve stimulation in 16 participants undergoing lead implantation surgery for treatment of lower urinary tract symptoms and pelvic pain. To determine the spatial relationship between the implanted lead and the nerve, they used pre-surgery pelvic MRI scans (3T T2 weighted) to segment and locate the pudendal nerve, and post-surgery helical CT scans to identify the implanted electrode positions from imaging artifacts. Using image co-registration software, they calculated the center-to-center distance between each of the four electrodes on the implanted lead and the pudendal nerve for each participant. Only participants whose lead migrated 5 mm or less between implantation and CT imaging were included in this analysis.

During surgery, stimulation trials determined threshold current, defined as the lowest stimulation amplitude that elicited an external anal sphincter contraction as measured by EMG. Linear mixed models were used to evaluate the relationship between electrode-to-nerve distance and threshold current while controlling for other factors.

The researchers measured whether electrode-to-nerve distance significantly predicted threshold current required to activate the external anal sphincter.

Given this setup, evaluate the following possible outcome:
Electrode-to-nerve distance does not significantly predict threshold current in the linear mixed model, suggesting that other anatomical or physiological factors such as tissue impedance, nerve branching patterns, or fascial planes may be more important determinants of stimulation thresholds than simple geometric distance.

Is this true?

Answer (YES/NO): NO